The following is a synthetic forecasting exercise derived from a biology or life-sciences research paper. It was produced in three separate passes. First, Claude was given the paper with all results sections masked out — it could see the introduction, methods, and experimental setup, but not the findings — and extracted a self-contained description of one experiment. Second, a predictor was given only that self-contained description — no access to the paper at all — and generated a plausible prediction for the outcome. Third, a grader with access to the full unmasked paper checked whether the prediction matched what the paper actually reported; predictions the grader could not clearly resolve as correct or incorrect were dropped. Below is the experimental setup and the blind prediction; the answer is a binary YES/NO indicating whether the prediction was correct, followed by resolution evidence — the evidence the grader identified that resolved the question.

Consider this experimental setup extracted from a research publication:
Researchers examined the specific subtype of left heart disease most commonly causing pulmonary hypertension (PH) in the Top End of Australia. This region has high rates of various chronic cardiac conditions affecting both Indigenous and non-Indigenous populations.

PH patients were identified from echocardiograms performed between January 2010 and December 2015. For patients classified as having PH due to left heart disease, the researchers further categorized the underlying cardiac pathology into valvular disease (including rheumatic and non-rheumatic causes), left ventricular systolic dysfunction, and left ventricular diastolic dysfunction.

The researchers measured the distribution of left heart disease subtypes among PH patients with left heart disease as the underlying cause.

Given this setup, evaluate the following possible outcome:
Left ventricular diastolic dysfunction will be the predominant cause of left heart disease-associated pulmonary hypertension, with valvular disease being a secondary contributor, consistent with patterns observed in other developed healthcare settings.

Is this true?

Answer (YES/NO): NO